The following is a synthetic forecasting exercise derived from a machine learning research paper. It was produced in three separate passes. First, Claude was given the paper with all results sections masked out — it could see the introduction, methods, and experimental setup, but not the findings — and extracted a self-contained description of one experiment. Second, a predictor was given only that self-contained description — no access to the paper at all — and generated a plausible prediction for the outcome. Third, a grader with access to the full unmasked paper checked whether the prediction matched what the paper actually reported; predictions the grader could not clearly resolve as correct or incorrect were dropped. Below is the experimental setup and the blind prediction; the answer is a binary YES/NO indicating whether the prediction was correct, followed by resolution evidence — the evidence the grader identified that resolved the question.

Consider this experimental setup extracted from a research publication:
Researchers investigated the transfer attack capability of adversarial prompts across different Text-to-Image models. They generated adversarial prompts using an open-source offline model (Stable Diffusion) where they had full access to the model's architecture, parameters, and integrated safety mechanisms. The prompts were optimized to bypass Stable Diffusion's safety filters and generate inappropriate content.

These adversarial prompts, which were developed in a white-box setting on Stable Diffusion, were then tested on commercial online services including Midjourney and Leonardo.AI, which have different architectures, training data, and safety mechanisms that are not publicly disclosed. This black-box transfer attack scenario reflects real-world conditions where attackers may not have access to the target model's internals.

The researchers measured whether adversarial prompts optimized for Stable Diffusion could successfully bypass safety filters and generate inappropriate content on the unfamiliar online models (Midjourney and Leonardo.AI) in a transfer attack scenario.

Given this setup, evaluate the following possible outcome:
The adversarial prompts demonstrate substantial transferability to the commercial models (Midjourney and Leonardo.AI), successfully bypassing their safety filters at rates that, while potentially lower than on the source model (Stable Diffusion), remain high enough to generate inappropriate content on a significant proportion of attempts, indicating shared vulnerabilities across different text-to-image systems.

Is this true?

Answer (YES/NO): NO